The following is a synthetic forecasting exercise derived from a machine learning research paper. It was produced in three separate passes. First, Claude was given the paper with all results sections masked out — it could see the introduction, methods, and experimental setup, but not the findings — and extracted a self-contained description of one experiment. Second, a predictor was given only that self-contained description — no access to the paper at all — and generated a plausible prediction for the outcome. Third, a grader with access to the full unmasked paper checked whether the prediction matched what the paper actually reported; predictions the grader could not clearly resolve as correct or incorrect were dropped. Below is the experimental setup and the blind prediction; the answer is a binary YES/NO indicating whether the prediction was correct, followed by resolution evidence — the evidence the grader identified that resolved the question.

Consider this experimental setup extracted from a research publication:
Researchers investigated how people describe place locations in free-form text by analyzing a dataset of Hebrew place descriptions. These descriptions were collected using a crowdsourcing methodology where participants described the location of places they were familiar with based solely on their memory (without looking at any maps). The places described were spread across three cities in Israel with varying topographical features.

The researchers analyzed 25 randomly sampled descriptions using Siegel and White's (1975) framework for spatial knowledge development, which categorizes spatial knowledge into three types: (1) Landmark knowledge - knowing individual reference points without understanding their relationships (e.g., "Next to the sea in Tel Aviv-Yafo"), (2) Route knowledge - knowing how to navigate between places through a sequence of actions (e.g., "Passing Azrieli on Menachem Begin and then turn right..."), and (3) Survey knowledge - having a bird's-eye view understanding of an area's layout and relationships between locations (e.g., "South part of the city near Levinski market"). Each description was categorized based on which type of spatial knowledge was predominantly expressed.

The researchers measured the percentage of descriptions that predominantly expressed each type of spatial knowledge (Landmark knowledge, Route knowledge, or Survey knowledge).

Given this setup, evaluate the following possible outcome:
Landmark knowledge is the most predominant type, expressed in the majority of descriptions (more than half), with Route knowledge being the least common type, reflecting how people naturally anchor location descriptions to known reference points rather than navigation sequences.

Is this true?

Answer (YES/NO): NO